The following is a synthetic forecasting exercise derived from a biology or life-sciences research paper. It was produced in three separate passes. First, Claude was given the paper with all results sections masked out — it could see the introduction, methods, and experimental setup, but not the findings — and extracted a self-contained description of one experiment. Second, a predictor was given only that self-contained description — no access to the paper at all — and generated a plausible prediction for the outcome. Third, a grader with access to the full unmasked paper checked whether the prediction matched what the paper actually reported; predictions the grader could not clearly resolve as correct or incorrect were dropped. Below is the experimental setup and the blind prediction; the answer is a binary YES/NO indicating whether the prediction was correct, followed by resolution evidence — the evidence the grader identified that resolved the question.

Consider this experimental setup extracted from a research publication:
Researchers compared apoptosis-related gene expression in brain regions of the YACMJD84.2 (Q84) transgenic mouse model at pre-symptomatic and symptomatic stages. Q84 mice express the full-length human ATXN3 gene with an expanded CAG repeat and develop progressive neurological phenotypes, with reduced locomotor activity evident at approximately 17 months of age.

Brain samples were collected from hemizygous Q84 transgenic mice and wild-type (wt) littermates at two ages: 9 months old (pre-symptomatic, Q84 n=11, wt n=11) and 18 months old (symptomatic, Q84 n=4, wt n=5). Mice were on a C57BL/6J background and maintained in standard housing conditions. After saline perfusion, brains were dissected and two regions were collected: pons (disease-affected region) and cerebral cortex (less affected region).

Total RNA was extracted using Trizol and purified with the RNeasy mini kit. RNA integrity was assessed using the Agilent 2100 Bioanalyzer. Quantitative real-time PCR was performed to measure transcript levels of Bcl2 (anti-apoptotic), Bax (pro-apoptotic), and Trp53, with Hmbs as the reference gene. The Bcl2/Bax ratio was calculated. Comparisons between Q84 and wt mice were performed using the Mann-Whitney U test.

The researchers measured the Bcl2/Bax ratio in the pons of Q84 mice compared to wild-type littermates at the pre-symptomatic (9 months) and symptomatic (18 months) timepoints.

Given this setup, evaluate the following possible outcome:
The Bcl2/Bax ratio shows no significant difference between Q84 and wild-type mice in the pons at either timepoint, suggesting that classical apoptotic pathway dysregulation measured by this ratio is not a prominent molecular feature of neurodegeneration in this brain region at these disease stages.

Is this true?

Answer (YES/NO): NO